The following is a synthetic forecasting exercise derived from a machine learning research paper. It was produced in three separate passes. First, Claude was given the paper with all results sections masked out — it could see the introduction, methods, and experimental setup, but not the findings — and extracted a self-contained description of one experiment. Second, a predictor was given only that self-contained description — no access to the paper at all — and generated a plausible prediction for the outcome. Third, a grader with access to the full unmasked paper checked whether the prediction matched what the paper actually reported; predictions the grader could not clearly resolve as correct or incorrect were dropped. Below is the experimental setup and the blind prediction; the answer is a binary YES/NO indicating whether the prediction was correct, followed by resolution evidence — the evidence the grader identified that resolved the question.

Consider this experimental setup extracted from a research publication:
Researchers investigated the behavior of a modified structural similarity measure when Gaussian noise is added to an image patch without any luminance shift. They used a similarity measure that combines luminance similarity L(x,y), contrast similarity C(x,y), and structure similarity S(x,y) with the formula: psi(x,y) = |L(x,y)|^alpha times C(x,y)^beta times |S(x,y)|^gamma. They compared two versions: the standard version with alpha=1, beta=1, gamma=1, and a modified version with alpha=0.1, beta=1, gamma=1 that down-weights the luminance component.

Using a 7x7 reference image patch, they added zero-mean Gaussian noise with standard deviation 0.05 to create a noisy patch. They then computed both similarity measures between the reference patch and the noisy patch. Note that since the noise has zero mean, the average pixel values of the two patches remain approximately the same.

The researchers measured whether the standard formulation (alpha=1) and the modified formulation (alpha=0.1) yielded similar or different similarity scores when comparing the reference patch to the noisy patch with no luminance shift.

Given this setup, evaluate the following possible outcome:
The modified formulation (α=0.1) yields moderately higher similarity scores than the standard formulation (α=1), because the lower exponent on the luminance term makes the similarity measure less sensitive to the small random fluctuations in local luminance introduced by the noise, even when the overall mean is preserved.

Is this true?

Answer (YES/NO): NO